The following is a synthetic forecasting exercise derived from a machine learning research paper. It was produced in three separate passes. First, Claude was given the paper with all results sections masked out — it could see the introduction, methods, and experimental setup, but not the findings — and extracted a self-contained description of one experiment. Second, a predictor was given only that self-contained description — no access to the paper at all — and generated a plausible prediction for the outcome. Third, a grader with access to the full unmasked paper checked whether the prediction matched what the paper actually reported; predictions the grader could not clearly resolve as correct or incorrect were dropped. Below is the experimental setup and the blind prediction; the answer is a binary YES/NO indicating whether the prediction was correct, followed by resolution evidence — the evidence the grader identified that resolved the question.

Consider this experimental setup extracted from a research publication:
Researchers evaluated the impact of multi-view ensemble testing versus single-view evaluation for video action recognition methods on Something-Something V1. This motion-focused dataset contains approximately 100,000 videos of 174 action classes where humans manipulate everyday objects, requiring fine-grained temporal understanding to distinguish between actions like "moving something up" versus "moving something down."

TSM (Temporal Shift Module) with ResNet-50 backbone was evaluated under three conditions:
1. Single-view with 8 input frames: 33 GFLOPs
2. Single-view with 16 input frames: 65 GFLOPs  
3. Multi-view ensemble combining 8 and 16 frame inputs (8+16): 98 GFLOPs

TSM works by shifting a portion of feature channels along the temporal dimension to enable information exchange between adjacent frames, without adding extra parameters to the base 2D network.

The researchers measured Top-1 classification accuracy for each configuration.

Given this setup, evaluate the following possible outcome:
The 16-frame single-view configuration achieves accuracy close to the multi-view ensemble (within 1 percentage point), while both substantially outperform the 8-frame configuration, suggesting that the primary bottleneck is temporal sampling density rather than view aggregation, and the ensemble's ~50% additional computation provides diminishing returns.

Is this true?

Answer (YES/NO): NO